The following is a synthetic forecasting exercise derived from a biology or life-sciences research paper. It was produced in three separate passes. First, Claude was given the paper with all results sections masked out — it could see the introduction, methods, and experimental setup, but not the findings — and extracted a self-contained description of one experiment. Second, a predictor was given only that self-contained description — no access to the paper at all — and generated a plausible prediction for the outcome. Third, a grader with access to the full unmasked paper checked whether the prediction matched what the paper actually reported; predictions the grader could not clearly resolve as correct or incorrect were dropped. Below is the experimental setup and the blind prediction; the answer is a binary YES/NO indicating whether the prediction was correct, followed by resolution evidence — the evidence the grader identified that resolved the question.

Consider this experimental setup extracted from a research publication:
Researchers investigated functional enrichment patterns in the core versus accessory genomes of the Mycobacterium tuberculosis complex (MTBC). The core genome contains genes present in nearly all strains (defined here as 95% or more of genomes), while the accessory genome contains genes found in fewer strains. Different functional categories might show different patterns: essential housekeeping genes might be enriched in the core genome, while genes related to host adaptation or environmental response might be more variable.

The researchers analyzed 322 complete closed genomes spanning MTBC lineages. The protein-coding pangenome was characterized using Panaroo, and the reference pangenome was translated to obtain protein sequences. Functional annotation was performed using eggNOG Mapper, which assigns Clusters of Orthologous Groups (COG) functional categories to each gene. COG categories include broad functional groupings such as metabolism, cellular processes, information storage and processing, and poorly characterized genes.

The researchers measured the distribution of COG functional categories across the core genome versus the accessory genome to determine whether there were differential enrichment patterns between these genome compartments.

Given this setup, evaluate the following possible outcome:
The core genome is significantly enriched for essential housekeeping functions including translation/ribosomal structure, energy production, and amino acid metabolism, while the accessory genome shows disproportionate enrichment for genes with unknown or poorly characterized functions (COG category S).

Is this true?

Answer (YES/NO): NO